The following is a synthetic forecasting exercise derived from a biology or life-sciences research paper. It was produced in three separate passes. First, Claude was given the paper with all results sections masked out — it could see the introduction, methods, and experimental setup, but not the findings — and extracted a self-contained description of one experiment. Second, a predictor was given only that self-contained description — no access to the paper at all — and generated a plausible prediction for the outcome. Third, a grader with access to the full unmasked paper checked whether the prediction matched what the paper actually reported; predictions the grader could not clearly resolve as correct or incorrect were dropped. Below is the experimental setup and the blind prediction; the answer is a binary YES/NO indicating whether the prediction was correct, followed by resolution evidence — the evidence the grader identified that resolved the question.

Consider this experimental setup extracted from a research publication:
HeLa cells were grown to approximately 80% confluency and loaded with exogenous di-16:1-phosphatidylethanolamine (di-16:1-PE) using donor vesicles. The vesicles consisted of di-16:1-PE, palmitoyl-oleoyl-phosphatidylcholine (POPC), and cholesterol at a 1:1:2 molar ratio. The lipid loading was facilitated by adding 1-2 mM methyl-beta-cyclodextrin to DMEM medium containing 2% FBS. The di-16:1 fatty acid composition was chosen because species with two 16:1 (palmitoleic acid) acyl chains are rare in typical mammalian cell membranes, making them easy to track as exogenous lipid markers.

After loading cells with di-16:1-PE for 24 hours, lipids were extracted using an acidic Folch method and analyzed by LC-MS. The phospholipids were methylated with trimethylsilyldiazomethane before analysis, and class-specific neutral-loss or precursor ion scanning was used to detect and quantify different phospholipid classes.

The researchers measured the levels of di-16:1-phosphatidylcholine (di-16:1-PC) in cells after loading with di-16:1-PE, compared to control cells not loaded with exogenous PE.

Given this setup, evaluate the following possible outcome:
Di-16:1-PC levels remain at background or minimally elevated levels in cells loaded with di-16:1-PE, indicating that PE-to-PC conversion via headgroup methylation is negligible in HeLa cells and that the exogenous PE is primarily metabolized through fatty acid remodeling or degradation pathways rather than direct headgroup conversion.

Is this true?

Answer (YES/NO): NO